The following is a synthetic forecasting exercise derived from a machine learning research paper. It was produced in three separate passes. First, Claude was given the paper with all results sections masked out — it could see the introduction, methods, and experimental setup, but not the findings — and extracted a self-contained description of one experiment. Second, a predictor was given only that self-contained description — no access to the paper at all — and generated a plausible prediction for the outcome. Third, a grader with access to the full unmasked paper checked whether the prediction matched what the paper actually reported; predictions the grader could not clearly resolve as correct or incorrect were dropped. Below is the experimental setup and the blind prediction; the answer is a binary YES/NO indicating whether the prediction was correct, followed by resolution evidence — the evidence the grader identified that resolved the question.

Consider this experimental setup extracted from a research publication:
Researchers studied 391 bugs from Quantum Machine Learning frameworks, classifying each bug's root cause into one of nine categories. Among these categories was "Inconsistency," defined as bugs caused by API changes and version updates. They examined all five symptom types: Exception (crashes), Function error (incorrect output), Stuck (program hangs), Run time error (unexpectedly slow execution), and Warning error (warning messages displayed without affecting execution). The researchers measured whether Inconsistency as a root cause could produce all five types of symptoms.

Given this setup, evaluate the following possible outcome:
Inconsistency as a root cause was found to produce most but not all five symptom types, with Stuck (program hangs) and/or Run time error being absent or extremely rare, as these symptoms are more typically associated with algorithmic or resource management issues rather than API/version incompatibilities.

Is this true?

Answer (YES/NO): NO